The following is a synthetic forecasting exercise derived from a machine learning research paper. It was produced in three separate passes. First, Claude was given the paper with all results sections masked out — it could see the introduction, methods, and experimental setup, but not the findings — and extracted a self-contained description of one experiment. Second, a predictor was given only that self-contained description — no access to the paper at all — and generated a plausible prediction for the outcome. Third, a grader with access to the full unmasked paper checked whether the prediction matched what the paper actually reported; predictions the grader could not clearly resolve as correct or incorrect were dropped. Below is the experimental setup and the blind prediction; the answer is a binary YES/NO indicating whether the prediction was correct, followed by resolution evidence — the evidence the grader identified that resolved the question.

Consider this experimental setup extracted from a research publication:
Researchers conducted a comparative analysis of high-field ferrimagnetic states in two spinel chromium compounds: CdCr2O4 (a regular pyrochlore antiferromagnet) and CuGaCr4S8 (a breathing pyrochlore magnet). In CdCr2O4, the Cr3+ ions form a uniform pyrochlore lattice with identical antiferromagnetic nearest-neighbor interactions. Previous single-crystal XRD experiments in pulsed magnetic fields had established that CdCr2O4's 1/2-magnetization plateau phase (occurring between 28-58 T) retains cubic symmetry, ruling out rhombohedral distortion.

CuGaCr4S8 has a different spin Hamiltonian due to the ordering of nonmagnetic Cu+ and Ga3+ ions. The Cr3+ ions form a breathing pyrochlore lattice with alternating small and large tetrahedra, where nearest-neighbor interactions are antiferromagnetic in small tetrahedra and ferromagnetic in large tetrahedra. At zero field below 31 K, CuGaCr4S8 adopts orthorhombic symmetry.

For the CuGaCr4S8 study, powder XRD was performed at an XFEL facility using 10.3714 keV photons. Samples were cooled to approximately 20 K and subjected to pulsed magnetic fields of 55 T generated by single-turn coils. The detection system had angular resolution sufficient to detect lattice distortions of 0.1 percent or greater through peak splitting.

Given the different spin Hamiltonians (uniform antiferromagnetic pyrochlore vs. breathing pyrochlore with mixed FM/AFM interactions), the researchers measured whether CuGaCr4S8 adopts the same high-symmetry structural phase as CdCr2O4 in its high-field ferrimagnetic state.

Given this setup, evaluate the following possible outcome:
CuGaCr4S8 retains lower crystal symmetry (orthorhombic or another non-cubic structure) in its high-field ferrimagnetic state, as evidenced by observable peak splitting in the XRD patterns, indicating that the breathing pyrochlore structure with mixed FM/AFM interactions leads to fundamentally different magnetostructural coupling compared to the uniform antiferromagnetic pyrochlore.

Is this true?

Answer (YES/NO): NO